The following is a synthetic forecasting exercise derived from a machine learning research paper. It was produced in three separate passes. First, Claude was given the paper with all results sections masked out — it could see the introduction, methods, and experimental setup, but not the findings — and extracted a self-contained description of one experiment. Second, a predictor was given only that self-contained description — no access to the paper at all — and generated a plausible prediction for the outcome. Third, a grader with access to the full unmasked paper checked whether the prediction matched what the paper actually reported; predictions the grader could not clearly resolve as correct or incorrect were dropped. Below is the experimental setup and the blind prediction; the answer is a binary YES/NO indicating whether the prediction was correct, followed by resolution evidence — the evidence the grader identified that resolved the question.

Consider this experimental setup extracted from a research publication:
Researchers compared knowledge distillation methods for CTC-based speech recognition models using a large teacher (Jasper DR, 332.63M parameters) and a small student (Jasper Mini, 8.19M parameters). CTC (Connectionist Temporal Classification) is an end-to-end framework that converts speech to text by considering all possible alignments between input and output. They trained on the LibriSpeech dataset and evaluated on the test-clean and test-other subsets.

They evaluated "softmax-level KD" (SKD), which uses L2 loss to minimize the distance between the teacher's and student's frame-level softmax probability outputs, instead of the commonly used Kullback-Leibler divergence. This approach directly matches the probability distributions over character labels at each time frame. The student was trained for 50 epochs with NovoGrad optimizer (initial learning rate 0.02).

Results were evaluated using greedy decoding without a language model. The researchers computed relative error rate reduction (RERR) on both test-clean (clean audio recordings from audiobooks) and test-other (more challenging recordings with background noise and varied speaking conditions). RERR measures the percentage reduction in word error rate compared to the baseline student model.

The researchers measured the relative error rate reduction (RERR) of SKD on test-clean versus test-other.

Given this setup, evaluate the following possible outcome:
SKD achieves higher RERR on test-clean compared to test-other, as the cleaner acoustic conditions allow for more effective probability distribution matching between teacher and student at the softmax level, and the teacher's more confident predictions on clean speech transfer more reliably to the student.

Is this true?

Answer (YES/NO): YES